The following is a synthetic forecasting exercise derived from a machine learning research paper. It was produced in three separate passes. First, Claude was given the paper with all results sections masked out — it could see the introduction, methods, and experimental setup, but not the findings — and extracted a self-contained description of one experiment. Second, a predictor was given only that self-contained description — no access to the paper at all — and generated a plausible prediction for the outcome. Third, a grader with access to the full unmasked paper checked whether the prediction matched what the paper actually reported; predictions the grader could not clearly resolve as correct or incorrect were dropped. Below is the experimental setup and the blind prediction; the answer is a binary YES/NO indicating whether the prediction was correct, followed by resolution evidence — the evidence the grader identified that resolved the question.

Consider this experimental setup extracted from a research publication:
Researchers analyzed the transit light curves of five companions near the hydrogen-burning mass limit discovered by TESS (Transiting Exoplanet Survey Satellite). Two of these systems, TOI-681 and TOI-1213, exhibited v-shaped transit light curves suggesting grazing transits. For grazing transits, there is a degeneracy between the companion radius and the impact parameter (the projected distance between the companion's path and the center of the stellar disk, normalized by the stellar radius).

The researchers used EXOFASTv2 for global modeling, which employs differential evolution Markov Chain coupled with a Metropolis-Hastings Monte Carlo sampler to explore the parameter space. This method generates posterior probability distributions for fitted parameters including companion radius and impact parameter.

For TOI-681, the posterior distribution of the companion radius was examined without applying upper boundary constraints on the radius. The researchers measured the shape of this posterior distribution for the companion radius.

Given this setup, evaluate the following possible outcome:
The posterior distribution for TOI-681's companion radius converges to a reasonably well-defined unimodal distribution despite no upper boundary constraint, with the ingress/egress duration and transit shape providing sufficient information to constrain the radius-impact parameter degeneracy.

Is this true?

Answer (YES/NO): NO